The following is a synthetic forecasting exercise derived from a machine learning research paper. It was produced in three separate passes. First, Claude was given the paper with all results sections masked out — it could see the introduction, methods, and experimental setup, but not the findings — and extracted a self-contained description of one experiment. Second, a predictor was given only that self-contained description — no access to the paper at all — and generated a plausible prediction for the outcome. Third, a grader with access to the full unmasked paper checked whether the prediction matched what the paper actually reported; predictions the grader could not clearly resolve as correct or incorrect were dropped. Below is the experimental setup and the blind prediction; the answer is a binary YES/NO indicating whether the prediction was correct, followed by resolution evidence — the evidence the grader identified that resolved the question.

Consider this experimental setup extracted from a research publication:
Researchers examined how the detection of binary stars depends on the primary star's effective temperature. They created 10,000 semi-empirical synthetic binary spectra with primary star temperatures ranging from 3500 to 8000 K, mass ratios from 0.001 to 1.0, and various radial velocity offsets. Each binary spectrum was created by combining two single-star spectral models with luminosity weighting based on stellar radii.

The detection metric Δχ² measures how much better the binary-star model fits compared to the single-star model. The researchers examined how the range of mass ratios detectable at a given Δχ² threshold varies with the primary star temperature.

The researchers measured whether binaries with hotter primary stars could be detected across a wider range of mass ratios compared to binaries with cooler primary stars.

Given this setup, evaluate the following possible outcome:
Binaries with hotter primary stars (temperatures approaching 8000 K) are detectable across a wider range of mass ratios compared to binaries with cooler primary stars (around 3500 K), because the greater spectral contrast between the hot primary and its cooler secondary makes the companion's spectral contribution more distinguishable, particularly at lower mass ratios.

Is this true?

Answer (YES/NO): YES